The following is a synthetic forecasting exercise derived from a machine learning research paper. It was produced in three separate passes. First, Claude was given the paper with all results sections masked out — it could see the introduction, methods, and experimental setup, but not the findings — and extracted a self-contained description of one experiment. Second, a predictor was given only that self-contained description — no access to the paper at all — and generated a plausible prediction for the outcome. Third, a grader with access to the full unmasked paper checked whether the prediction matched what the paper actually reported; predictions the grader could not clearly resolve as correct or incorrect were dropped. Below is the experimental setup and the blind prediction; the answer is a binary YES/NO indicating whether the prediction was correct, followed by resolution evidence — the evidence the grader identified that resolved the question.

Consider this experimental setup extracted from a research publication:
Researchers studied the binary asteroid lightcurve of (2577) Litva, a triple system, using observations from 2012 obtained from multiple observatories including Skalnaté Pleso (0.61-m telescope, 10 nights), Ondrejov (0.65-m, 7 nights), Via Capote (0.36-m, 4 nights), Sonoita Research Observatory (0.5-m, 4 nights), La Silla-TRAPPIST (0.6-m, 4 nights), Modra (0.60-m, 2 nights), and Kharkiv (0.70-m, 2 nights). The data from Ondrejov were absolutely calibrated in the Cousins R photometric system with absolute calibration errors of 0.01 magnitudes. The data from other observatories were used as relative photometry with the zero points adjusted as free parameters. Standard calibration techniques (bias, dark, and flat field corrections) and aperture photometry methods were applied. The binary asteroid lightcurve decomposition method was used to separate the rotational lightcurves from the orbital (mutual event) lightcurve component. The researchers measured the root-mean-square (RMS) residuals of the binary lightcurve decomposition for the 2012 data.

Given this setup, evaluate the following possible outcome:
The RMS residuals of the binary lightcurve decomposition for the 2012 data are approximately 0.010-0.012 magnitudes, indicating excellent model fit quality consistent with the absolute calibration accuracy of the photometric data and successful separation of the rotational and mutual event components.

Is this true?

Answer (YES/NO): NO